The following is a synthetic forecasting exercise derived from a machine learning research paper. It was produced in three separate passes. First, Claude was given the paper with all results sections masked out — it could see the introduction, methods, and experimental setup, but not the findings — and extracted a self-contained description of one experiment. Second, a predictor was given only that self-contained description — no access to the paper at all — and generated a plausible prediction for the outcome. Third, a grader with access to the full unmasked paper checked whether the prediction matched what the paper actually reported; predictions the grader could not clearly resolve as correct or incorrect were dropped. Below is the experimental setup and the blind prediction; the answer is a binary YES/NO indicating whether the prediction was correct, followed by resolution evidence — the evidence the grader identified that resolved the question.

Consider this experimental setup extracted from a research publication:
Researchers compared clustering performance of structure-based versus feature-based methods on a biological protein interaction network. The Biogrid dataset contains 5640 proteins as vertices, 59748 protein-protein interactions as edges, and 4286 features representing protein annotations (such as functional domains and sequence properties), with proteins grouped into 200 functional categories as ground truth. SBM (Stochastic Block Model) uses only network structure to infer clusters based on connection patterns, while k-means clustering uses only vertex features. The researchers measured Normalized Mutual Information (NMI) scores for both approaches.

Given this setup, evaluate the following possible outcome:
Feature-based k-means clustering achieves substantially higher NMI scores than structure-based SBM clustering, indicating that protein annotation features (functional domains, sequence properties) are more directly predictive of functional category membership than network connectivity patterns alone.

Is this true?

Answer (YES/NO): NO